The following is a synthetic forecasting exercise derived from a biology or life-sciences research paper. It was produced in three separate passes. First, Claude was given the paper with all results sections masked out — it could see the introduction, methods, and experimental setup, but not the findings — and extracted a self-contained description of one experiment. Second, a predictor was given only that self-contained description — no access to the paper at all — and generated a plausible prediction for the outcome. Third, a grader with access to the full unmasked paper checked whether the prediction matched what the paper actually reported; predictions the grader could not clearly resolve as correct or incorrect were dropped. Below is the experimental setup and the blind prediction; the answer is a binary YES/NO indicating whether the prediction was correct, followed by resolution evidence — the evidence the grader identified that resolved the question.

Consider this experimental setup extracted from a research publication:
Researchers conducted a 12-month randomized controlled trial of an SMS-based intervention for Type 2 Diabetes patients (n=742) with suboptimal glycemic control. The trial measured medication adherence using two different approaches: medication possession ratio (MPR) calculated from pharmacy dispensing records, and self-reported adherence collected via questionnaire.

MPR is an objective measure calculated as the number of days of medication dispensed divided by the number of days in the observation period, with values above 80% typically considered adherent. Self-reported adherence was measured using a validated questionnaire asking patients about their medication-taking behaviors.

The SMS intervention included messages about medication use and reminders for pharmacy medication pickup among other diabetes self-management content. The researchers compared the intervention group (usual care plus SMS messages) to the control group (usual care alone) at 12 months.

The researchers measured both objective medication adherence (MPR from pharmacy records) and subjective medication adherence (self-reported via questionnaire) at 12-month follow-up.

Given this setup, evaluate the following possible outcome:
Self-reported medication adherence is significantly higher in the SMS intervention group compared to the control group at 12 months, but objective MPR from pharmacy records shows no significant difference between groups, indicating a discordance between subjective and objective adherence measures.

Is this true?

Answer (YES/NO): YES